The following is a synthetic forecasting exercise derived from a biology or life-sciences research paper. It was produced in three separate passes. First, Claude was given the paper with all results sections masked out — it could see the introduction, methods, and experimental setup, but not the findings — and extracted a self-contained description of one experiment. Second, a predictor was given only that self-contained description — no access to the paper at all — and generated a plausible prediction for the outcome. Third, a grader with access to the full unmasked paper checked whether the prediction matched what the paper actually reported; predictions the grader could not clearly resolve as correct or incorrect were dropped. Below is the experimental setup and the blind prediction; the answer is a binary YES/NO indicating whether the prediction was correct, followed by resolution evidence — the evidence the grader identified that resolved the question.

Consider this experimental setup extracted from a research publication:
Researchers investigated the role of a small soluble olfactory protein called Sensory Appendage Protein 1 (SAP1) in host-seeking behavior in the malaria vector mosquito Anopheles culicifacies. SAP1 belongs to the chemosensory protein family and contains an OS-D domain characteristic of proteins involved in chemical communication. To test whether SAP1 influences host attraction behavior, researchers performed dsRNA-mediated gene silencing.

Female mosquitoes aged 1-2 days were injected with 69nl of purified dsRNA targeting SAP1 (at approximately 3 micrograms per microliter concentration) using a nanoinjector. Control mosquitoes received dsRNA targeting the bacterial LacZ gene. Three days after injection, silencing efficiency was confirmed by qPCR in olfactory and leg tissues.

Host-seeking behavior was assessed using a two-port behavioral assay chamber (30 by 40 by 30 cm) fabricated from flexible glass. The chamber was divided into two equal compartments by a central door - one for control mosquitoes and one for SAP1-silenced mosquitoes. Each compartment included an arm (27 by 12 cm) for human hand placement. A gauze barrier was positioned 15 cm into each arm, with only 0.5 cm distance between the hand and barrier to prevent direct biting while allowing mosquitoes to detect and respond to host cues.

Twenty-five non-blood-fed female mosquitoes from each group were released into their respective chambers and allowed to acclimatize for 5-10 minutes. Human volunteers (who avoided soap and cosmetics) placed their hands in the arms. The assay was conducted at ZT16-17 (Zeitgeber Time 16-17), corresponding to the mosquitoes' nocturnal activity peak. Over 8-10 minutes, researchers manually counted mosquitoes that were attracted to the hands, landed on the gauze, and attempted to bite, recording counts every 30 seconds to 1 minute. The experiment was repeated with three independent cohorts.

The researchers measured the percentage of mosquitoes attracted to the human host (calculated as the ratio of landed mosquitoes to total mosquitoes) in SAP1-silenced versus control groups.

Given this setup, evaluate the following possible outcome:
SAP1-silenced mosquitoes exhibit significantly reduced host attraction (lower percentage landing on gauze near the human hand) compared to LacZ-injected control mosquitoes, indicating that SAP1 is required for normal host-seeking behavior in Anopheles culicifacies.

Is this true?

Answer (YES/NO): YES